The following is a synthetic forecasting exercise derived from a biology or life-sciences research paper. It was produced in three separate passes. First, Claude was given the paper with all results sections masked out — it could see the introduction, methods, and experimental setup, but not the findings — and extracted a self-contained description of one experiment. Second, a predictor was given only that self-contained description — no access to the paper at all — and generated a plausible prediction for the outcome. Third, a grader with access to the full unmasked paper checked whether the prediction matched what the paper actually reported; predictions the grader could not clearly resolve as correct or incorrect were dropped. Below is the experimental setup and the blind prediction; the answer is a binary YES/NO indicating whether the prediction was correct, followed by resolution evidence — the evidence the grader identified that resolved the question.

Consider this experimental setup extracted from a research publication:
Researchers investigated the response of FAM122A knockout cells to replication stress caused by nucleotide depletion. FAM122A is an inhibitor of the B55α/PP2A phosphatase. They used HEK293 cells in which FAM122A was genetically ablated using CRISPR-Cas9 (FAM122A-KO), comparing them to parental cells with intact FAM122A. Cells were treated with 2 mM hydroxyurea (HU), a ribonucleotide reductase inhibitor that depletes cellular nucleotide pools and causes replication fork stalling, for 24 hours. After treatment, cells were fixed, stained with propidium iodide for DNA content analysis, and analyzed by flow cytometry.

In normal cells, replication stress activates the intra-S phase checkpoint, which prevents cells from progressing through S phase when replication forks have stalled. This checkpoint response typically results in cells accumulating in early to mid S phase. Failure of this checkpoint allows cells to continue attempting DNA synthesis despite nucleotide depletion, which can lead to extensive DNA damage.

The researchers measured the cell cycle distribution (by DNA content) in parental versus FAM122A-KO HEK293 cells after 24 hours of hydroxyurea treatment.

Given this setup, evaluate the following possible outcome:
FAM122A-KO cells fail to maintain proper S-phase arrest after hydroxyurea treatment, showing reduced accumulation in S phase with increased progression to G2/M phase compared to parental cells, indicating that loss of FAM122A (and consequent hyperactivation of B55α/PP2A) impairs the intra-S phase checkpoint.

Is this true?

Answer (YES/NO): NO